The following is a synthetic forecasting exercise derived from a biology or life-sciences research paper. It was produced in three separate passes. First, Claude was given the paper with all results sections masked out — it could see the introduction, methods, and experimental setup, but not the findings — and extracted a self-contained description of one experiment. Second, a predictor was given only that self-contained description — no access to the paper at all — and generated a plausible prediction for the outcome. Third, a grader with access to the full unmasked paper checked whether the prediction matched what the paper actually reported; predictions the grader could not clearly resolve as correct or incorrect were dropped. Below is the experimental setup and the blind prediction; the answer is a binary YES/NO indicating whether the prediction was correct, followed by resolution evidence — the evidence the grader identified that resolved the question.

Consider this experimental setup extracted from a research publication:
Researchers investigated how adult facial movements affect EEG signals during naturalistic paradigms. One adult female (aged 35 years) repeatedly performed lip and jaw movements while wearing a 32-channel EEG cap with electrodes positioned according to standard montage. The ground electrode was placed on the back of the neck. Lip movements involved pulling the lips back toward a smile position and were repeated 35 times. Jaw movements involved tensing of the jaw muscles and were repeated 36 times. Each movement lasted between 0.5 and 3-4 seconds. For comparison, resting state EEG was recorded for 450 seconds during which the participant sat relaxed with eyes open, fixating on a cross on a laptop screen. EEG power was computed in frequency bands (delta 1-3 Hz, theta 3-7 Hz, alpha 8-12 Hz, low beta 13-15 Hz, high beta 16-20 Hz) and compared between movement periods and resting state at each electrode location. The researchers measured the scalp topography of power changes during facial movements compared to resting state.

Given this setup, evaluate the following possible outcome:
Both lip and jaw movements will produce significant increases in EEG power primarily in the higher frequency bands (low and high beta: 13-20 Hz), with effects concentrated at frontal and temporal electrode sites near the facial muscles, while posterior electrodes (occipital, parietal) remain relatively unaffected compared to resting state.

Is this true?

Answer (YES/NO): NO